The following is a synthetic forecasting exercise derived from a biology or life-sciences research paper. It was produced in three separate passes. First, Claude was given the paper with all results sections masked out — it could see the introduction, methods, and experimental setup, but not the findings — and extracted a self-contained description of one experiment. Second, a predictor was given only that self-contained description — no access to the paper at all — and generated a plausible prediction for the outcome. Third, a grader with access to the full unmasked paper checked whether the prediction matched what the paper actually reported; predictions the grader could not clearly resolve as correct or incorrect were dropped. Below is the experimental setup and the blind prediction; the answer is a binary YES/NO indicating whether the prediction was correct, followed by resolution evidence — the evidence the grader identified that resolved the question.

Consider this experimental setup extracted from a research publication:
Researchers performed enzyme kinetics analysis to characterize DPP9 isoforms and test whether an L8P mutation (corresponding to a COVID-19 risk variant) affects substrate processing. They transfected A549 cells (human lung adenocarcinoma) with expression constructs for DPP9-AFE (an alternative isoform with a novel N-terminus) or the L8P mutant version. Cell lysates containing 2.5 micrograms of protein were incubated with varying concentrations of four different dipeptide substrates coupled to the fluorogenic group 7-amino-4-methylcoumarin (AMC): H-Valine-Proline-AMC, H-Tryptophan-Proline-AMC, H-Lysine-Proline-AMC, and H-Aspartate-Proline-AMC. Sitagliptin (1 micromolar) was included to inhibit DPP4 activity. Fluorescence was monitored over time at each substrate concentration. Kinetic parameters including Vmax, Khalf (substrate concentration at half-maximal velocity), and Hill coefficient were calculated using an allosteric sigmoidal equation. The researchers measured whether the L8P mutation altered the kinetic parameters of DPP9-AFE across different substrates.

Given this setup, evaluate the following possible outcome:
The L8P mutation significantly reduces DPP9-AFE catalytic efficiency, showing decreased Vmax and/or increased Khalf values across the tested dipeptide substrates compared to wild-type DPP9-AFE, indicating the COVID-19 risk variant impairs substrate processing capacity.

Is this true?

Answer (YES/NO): NO